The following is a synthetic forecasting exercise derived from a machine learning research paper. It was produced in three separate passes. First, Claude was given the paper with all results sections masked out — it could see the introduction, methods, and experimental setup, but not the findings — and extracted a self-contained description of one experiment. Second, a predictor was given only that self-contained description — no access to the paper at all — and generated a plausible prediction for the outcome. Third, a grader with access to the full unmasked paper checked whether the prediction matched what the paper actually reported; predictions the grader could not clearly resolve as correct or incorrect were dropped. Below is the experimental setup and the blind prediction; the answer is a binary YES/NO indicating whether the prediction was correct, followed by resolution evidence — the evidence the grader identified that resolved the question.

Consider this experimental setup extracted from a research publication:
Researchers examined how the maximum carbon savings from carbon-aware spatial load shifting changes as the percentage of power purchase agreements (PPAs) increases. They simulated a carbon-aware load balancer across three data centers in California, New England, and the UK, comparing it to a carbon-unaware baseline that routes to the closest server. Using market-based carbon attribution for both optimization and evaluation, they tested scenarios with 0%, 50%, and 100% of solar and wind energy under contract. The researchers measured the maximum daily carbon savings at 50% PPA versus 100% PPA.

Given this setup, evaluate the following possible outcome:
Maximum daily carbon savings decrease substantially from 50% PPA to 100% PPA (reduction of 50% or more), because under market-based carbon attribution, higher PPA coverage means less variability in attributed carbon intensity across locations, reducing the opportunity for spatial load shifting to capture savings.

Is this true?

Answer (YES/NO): YES